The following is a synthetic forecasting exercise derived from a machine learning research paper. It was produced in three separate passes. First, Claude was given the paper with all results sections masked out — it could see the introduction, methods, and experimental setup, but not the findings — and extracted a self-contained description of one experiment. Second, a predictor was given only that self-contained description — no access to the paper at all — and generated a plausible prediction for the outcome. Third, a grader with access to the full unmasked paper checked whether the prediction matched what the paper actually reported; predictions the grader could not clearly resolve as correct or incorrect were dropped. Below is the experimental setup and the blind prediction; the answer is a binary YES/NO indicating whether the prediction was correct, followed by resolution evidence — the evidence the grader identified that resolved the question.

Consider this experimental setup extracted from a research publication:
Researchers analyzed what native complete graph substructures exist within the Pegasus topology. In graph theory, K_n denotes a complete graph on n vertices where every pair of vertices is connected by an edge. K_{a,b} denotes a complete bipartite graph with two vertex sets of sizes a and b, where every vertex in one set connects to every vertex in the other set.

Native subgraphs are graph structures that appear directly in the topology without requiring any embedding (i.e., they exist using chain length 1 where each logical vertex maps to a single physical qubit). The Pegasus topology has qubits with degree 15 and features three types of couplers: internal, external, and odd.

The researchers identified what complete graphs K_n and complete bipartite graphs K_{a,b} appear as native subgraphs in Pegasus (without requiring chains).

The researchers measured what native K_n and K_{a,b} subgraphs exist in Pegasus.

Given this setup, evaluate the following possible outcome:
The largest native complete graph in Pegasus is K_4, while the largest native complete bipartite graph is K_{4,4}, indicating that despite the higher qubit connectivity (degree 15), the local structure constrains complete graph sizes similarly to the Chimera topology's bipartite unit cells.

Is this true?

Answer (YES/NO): NO